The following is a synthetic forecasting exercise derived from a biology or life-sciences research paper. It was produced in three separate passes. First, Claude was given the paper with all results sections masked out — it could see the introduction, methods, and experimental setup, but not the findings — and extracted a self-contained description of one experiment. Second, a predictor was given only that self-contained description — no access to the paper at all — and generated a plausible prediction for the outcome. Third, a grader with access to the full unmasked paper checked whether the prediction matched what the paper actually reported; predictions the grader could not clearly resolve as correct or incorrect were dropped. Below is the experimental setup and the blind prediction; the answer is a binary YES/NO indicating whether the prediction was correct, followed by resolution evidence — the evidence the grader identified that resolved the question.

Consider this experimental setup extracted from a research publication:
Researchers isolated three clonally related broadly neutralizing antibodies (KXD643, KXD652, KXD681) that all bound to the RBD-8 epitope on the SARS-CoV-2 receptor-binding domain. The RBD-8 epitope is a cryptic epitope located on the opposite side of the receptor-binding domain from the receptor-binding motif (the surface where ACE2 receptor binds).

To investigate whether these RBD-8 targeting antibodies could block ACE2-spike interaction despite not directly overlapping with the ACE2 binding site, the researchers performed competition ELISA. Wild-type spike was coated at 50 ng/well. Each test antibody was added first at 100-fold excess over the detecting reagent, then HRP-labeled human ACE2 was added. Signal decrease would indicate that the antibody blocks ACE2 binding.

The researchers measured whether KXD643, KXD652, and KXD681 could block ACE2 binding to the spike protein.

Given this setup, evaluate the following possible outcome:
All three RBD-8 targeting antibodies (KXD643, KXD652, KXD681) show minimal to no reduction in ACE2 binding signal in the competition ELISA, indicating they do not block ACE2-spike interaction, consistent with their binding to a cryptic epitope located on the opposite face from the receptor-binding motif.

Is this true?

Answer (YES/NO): YES